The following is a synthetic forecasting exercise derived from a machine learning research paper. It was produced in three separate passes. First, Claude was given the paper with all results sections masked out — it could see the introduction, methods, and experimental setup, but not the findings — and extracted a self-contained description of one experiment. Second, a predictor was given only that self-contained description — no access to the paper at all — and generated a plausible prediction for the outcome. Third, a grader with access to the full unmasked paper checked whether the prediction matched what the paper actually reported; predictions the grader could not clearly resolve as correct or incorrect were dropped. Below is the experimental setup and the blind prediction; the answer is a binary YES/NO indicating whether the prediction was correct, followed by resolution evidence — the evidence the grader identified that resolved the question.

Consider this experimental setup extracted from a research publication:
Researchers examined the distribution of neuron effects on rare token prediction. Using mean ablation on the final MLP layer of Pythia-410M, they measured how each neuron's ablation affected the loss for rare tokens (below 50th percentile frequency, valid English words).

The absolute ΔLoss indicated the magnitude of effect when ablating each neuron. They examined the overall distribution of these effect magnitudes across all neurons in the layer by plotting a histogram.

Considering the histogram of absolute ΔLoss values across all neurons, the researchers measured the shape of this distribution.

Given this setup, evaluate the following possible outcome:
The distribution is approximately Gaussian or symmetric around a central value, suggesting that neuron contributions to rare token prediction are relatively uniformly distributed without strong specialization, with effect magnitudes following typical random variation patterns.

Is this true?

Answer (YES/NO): NO